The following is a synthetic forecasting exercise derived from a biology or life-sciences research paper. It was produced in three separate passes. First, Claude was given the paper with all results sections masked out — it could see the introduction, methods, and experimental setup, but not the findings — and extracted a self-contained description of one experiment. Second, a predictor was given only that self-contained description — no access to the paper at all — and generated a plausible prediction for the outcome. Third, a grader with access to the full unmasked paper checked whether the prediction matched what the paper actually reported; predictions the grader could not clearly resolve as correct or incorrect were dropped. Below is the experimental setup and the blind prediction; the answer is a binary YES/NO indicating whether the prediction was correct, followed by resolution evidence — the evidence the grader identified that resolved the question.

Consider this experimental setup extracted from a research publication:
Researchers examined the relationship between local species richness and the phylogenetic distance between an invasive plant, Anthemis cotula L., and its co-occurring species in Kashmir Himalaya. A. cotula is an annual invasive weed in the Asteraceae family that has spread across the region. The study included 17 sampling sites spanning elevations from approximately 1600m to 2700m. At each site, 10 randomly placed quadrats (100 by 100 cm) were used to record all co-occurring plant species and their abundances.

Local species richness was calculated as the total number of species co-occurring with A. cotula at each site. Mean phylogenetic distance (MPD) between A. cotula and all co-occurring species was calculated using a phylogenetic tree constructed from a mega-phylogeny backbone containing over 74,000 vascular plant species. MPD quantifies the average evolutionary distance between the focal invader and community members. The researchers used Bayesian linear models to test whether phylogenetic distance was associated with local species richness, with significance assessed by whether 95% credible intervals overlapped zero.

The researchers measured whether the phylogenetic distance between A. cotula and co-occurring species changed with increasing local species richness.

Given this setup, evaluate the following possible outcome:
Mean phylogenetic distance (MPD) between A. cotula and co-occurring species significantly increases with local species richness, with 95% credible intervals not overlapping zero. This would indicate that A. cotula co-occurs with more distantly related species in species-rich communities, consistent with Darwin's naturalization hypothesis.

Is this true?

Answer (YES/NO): NO